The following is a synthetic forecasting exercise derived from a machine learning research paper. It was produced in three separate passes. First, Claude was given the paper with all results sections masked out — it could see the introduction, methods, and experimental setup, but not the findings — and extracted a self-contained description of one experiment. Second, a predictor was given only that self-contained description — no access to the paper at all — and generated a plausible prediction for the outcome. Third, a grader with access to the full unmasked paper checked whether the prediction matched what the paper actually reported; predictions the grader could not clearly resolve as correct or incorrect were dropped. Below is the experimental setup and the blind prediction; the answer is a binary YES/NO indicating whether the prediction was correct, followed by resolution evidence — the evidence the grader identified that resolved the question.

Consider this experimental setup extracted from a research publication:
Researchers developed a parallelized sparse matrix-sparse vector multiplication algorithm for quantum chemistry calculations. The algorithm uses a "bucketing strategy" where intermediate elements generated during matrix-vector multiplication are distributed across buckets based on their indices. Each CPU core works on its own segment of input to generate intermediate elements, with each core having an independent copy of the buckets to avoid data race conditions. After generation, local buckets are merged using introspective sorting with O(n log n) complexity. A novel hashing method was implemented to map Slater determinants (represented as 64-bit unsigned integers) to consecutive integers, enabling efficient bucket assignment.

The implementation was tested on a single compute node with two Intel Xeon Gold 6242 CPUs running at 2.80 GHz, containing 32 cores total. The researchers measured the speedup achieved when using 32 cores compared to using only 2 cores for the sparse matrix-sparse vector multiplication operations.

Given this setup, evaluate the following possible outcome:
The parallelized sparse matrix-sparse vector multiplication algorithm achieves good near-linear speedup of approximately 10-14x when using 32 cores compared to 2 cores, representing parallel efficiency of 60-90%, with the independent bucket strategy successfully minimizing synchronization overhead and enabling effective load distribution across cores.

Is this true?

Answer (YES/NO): YES